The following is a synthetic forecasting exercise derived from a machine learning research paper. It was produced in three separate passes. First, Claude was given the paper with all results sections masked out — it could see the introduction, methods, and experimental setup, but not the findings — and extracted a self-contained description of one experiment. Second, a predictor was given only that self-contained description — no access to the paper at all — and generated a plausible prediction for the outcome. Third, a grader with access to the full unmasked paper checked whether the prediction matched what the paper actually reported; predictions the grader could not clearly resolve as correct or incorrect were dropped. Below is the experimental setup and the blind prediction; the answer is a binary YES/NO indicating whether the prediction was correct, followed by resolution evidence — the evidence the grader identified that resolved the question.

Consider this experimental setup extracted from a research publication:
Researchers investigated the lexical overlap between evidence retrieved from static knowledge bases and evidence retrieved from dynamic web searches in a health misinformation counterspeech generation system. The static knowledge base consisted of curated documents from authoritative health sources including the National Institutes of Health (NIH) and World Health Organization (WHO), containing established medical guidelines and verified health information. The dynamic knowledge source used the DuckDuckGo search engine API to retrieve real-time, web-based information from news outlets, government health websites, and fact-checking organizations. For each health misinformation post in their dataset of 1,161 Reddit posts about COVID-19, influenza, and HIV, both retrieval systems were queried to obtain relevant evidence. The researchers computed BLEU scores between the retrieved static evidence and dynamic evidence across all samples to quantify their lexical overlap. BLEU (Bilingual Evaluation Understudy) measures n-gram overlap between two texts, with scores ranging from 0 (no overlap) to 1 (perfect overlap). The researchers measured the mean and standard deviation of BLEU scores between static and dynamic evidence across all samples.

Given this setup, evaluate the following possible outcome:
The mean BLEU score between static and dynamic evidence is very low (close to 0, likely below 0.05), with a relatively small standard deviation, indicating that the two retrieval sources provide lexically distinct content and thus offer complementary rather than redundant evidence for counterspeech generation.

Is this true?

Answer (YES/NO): YES